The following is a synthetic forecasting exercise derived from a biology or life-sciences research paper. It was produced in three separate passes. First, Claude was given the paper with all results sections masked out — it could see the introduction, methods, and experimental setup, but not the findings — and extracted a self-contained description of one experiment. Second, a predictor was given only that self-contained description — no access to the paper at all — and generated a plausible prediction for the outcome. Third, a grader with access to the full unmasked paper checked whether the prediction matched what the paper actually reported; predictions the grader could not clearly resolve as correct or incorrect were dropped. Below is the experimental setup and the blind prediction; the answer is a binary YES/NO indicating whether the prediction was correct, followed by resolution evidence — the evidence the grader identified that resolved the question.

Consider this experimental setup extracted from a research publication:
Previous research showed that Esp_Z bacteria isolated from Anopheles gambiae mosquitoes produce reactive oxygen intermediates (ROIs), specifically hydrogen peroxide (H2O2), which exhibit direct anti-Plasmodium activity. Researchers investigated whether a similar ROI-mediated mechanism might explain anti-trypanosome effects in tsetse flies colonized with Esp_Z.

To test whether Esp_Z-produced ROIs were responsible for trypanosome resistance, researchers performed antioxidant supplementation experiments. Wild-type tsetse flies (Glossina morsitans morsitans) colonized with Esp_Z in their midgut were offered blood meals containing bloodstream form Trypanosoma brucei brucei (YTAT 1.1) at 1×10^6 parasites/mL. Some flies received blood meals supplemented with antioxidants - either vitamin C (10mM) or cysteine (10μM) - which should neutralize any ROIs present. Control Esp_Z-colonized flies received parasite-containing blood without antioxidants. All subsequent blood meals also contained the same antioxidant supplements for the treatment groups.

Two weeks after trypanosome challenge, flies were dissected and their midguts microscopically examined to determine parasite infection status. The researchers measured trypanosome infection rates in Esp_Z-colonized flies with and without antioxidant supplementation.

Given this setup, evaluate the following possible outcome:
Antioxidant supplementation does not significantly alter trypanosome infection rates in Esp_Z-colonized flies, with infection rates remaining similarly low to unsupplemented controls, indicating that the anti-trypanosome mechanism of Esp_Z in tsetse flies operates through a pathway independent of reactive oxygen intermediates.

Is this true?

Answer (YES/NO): YES